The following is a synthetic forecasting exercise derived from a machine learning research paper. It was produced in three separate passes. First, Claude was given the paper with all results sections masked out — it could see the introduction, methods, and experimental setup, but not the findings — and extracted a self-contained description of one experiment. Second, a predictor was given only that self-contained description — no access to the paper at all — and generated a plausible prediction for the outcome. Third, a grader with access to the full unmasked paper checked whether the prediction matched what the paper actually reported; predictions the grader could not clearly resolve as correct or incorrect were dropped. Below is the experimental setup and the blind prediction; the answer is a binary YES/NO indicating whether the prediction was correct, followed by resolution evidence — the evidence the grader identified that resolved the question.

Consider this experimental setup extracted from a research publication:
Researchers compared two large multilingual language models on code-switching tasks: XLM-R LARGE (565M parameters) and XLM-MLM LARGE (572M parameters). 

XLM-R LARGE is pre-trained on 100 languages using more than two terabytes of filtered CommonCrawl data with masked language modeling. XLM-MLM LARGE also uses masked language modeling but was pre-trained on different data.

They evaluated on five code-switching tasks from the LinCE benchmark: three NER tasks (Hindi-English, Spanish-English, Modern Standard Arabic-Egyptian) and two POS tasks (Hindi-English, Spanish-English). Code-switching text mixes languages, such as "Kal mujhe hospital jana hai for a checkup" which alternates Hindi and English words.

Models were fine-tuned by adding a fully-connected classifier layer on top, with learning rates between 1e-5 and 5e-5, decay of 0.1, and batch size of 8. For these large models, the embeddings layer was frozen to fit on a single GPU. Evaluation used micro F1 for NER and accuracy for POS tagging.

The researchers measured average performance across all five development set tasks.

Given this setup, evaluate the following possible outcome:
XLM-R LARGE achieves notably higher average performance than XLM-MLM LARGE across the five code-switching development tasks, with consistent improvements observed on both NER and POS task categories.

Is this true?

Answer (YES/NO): NO